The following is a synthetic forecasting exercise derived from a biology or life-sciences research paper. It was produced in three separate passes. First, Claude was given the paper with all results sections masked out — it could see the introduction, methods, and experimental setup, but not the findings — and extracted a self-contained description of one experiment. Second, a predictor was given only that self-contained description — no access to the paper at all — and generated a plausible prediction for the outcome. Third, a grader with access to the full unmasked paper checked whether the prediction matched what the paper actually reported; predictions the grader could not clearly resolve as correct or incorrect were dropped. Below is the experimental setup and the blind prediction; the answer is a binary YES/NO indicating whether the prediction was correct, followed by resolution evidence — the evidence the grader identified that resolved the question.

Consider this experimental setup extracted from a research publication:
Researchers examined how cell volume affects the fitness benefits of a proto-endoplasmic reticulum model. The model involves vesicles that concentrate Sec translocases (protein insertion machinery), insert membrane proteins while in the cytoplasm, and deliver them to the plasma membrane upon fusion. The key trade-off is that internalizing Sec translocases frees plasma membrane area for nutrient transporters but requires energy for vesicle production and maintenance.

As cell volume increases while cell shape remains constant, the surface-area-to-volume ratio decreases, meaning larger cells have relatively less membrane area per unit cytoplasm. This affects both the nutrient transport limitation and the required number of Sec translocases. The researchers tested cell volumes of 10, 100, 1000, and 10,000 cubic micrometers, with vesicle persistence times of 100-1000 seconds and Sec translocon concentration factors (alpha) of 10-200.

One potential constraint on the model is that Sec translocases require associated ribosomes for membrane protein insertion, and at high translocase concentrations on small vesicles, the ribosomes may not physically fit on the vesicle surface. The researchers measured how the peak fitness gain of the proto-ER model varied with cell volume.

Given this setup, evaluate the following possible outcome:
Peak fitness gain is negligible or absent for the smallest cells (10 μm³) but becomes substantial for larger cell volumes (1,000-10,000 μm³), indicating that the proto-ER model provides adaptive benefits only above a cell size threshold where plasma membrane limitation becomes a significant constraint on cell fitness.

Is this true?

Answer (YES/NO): NO